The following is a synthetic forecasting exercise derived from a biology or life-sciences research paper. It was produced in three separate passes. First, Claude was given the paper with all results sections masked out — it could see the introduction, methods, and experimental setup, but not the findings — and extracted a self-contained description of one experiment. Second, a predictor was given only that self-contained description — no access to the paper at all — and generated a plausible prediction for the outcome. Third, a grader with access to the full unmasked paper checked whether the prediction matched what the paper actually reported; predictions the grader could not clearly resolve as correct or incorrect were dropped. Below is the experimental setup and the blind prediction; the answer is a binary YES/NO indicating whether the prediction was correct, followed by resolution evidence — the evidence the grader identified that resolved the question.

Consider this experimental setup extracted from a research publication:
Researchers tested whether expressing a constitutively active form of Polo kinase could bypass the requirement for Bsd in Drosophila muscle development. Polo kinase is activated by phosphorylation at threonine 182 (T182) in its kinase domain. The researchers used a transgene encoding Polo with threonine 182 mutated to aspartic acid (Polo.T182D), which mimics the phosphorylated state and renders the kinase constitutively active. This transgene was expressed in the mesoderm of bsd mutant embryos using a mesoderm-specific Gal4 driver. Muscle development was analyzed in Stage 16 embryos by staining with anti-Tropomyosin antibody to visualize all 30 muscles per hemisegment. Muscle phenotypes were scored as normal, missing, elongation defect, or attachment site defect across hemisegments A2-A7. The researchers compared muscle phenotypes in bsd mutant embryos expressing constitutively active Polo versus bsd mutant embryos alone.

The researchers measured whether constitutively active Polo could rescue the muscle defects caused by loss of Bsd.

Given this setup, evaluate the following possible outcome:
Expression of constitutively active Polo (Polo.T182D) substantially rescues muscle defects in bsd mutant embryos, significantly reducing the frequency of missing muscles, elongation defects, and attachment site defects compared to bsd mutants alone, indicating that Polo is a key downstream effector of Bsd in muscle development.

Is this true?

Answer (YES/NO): NO